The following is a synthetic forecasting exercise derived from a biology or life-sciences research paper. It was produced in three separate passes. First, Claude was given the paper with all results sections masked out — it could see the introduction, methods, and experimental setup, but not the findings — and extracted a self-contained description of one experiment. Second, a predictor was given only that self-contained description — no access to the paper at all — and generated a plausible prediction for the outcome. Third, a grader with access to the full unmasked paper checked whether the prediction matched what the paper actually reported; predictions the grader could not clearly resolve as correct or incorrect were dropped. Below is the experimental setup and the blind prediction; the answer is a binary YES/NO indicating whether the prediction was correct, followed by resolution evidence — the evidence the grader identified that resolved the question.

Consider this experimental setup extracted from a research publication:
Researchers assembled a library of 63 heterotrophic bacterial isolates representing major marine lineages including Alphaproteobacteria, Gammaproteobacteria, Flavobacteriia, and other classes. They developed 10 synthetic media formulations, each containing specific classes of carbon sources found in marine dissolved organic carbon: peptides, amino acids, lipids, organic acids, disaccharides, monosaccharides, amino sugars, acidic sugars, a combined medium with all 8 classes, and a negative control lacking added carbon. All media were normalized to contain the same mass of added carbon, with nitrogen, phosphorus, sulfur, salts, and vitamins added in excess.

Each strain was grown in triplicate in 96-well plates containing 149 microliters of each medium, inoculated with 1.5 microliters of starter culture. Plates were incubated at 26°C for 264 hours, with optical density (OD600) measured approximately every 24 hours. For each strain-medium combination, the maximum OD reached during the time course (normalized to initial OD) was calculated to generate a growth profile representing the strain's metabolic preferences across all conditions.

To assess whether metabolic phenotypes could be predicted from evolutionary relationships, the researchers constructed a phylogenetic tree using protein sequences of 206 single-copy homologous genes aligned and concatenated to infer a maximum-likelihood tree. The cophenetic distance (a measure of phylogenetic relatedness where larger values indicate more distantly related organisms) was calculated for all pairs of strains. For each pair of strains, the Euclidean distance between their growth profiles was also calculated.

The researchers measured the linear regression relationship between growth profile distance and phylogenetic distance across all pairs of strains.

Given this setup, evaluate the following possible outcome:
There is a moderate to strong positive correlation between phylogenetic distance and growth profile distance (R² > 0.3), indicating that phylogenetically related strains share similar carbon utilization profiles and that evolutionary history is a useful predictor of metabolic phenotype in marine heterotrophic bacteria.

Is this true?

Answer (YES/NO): NO